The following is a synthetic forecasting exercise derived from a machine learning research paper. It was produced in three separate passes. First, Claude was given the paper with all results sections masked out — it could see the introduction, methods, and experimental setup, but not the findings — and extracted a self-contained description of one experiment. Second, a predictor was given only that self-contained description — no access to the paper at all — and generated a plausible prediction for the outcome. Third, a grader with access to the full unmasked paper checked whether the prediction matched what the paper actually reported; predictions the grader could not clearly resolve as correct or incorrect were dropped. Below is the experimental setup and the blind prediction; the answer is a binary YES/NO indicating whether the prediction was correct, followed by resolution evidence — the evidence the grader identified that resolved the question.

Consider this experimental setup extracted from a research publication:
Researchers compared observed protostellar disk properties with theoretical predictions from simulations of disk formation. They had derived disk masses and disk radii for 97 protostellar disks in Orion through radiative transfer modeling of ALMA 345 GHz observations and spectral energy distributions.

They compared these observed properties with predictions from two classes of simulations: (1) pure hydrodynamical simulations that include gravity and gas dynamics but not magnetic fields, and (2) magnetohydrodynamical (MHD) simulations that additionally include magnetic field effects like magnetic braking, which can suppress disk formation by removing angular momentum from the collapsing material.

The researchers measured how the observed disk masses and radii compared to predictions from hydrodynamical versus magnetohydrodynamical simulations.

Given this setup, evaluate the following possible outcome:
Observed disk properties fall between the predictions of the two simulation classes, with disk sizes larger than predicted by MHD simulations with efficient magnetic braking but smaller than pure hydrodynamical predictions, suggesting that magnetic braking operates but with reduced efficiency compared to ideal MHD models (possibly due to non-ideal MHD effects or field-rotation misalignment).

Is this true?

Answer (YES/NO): YES